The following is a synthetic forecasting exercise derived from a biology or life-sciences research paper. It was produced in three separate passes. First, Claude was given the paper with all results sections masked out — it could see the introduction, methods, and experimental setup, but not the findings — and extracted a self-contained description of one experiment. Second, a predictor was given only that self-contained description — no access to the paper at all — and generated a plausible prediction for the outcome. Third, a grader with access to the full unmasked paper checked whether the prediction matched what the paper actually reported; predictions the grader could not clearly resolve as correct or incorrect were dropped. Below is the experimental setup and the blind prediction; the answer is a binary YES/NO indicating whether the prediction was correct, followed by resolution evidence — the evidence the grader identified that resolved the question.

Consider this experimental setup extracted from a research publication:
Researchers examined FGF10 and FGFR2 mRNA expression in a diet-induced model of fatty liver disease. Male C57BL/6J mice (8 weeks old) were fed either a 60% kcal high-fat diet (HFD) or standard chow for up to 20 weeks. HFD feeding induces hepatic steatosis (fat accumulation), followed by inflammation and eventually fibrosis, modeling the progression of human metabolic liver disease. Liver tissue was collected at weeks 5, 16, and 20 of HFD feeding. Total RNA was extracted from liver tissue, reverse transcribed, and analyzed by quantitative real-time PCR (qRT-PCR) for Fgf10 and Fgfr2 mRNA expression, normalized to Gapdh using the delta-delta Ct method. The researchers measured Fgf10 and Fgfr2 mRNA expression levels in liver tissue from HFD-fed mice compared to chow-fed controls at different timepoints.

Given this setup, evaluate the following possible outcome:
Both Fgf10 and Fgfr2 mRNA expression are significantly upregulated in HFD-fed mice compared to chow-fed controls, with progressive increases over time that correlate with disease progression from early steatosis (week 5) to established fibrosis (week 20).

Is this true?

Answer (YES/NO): NO